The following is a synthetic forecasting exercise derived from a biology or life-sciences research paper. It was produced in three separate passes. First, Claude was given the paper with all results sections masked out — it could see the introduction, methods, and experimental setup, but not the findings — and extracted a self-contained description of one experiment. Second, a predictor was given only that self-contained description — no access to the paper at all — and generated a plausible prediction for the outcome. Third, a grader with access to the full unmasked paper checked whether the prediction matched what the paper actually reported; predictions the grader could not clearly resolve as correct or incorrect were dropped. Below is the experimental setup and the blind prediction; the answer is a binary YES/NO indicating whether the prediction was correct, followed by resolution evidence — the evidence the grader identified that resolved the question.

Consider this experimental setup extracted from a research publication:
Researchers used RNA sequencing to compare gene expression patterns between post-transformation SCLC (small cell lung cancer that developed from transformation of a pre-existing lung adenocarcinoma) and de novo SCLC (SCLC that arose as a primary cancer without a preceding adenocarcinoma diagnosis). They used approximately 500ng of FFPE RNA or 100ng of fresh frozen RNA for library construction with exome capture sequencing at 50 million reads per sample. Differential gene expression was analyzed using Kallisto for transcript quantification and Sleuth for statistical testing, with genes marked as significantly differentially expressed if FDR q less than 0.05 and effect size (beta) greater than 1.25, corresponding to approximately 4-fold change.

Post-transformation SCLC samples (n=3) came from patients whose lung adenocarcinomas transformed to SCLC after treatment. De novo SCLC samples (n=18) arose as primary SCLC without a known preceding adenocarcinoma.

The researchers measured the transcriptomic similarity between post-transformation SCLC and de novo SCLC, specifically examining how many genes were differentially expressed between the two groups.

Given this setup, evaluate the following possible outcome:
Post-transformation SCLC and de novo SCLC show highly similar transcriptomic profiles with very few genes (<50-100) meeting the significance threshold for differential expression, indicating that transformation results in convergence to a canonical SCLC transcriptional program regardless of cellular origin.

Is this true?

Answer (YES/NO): NO